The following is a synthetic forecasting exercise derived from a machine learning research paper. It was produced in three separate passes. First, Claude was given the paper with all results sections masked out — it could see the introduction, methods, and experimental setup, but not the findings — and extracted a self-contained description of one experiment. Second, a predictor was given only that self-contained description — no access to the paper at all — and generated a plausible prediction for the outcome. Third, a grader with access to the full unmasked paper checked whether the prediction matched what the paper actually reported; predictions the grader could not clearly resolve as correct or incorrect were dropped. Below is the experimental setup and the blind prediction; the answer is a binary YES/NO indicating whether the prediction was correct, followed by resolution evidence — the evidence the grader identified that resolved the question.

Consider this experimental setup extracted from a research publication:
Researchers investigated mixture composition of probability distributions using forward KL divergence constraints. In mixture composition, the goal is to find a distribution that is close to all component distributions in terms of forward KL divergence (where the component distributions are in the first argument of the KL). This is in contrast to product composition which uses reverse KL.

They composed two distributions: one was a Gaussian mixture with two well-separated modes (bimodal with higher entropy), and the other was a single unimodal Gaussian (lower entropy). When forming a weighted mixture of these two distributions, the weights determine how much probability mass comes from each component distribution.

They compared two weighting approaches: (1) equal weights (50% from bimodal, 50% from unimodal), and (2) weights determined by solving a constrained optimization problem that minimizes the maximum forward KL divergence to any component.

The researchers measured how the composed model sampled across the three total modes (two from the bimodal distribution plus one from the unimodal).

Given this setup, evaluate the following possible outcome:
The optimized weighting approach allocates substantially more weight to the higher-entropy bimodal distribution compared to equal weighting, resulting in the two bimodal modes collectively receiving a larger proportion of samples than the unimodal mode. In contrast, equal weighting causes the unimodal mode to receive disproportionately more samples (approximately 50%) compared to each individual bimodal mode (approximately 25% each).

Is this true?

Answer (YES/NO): YES